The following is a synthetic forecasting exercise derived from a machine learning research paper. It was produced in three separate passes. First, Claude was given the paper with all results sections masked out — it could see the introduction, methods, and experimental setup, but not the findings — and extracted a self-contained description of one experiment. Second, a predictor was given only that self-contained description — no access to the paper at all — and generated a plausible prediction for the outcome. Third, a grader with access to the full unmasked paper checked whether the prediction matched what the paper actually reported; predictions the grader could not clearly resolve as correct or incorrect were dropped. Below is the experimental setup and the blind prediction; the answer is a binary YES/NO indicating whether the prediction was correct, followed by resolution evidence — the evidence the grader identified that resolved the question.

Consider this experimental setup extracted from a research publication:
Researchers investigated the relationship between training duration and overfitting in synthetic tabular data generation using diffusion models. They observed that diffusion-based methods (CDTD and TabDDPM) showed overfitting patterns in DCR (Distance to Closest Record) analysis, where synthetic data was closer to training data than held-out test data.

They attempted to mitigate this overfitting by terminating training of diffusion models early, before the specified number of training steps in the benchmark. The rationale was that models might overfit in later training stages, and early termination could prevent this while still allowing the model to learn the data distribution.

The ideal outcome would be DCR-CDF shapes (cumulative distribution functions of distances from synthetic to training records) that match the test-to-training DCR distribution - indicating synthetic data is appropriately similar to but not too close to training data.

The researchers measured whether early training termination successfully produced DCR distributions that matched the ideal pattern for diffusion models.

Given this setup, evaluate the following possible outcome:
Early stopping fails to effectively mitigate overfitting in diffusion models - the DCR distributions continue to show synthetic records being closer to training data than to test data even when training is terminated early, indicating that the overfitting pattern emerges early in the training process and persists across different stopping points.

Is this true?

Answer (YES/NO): YES